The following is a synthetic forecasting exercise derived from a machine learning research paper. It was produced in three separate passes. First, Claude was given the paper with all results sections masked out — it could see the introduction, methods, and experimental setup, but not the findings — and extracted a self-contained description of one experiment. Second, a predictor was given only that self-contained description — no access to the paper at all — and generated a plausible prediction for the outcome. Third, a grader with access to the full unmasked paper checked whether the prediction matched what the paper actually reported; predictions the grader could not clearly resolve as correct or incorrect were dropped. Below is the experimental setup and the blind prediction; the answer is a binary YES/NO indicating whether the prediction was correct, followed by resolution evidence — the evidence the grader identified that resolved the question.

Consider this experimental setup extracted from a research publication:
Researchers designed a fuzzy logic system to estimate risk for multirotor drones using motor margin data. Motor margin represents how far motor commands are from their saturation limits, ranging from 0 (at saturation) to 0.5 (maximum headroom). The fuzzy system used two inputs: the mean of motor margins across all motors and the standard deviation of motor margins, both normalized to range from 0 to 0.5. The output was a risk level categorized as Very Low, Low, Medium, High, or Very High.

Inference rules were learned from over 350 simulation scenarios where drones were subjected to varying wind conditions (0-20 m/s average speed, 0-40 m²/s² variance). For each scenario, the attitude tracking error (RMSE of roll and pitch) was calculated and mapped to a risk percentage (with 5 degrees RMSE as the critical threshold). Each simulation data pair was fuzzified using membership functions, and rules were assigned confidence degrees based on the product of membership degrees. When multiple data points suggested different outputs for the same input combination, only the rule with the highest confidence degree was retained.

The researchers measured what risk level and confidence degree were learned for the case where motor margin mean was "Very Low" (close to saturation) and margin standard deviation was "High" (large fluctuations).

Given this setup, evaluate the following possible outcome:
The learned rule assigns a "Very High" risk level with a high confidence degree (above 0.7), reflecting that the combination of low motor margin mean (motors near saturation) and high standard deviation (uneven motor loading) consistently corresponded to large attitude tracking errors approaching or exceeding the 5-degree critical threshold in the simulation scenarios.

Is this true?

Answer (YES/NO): YES